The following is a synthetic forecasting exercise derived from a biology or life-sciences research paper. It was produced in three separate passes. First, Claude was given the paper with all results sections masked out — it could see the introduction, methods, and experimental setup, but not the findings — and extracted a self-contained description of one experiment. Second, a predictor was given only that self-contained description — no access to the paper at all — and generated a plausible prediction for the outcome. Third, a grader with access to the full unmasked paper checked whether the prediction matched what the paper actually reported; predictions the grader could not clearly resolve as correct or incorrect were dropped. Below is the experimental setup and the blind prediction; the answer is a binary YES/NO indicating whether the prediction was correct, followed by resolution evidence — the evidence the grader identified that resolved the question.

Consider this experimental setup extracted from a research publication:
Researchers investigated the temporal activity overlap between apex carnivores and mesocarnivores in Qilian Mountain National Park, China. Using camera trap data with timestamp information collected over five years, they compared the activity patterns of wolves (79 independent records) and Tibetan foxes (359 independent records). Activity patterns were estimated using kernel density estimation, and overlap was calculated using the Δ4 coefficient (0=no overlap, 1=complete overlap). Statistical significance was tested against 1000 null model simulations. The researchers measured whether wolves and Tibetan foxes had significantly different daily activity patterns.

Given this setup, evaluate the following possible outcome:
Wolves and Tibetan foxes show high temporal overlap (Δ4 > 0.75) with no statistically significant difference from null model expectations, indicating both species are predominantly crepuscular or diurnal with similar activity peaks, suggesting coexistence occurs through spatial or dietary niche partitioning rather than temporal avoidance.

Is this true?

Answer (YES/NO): YES